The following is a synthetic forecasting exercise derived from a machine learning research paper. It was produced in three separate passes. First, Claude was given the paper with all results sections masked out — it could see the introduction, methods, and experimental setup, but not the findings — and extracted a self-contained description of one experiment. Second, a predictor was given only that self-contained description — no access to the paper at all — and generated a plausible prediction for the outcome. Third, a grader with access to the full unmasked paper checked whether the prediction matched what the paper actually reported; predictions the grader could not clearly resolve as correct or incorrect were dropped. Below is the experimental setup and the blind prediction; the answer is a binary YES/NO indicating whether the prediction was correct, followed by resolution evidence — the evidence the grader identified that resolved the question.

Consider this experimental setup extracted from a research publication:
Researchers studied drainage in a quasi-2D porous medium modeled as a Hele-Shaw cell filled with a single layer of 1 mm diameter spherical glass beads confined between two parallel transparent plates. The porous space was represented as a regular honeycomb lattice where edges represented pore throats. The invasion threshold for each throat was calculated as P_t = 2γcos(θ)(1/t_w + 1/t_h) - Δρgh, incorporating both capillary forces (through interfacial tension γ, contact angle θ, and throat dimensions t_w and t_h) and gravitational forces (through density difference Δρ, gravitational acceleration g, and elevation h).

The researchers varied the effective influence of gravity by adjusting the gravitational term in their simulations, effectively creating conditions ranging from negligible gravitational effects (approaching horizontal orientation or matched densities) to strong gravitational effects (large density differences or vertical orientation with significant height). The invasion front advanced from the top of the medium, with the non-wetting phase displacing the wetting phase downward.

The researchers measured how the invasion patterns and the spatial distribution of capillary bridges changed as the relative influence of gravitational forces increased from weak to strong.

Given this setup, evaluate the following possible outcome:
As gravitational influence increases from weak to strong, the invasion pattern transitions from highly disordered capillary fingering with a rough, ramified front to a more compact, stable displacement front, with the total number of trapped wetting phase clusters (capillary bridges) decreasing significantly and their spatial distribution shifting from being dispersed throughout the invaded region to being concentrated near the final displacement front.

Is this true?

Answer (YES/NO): NO